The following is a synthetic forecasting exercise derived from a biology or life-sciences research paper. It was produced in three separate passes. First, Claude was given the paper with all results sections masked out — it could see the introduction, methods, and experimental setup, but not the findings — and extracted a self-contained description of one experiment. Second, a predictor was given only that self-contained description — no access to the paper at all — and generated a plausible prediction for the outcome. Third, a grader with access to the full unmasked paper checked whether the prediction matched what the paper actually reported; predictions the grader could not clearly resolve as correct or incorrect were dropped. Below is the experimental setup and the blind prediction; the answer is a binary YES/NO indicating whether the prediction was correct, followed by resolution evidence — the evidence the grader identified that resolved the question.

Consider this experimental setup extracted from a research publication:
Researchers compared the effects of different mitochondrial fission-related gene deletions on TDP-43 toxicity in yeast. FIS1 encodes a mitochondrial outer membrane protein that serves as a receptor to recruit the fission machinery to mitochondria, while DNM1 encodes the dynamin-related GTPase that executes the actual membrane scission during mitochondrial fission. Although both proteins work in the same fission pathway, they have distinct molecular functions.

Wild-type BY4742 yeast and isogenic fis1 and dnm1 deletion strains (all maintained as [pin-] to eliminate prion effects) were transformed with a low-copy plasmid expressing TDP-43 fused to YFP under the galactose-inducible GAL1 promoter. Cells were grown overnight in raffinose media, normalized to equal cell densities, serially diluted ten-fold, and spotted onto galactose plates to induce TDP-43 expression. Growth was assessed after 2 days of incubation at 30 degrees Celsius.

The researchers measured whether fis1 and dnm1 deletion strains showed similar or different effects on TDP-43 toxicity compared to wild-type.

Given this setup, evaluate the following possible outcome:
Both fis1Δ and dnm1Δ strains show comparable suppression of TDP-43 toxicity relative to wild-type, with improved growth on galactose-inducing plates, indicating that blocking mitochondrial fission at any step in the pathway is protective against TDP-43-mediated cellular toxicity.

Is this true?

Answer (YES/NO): NO